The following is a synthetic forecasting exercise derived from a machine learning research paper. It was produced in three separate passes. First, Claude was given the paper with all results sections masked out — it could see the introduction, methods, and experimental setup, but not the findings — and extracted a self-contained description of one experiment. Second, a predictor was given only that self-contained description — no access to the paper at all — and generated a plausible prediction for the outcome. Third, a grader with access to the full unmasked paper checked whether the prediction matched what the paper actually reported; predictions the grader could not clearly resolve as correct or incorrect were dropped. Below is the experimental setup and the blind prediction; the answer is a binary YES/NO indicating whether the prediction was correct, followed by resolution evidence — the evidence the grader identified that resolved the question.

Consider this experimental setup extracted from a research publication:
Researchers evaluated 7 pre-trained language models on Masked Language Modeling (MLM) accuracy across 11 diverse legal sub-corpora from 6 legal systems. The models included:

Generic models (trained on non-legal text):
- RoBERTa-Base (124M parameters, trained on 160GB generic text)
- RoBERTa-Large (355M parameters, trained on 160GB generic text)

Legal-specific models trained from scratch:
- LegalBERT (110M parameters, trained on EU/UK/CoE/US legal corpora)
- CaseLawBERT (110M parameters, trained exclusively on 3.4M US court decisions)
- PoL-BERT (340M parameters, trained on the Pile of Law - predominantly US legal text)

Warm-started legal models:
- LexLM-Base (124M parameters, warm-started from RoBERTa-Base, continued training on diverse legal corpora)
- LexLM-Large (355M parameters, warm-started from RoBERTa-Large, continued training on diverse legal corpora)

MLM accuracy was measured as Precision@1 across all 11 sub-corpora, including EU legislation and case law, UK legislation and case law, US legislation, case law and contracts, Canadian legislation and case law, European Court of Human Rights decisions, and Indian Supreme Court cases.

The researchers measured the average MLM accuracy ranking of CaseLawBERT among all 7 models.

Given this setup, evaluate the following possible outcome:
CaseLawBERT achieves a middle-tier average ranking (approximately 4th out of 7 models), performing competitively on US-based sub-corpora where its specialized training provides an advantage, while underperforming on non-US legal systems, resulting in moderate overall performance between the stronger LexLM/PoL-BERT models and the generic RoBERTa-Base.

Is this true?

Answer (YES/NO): NO